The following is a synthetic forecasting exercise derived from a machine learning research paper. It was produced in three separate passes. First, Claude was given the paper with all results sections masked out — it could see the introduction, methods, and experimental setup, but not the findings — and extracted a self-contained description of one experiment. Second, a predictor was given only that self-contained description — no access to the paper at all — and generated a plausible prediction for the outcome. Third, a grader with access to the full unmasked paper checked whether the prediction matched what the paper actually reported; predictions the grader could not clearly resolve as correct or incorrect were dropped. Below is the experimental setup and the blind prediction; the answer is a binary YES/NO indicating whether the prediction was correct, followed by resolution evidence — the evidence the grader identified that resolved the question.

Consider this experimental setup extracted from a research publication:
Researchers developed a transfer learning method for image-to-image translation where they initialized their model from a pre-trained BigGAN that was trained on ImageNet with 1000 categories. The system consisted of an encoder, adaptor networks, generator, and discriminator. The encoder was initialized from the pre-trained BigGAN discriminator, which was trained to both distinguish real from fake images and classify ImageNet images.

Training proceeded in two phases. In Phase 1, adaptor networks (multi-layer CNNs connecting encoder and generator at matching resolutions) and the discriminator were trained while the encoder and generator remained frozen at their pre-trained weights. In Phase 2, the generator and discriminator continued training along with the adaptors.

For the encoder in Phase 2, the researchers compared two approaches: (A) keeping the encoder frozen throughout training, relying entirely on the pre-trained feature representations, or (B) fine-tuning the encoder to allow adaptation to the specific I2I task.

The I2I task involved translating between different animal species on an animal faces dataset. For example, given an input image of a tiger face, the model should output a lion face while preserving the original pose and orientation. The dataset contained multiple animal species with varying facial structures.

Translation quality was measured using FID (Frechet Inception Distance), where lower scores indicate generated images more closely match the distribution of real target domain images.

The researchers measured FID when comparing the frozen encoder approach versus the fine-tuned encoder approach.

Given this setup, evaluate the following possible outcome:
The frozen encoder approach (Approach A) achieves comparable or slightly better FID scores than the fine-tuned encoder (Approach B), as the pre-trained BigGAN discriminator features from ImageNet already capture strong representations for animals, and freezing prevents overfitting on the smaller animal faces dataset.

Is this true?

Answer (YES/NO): YES